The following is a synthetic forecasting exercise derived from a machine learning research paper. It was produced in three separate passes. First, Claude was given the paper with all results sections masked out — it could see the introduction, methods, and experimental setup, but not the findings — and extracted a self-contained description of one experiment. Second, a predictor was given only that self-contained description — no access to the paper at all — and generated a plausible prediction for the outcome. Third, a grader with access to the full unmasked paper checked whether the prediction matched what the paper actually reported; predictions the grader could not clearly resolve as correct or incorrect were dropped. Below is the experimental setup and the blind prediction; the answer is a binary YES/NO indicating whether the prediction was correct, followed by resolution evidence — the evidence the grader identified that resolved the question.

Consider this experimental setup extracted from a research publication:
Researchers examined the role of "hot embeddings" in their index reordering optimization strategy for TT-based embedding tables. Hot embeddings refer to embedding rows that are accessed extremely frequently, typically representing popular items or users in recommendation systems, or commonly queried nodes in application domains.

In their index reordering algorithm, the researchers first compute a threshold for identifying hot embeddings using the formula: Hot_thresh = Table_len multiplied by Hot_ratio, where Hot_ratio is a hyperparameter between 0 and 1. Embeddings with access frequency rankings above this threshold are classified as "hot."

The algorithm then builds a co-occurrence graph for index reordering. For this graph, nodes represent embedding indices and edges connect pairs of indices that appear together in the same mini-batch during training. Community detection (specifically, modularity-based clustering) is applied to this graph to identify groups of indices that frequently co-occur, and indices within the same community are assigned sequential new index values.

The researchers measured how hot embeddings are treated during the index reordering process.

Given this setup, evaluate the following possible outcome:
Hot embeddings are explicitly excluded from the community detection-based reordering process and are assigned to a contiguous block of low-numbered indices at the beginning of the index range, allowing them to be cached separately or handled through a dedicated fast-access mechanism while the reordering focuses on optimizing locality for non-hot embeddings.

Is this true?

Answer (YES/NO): NO